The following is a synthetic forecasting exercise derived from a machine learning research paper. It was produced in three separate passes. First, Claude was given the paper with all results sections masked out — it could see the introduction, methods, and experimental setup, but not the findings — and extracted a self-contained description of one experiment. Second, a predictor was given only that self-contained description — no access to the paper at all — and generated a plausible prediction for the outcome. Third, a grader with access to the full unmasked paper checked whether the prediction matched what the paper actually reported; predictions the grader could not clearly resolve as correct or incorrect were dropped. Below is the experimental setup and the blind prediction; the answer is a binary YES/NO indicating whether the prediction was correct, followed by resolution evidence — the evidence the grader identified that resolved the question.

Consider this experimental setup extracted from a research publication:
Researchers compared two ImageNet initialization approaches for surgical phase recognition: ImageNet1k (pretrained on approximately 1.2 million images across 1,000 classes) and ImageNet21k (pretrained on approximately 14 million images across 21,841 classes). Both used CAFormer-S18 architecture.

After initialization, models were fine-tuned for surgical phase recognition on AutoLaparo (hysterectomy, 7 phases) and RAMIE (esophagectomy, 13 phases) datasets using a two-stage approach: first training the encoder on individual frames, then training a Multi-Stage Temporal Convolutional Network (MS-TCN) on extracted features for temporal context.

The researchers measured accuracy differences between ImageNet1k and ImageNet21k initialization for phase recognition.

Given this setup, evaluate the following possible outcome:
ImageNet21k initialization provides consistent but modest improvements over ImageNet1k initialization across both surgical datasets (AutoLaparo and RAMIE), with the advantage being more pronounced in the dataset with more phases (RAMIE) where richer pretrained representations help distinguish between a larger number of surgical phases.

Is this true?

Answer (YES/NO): NO